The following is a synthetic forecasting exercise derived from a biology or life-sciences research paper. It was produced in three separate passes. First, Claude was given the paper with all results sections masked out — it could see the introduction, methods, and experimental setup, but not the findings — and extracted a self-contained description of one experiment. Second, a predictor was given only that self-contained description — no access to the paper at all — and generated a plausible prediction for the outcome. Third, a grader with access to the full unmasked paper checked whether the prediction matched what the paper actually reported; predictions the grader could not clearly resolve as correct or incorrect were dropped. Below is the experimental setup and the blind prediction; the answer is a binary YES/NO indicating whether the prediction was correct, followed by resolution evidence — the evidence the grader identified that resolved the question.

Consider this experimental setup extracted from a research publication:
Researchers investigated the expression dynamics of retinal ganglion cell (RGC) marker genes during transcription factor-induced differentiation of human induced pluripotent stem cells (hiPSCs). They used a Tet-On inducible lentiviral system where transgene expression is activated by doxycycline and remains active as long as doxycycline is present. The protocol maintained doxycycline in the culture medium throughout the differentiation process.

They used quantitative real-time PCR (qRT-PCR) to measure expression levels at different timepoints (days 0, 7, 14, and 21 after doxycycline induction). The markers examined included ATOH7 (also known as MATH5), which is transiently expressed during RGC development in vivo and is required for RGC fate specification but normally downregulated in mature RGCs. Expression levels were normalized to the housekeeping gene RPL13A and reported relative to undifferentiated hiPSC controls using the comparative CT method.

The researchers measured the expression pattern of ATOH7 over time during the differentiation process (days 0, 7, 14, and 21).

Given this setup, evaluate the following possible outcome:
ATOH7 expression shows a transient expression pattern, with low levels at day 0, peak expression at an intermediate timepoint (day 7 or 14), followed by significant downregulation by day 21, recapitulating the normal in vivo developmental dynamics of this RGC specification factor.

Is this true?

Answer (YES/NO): NO